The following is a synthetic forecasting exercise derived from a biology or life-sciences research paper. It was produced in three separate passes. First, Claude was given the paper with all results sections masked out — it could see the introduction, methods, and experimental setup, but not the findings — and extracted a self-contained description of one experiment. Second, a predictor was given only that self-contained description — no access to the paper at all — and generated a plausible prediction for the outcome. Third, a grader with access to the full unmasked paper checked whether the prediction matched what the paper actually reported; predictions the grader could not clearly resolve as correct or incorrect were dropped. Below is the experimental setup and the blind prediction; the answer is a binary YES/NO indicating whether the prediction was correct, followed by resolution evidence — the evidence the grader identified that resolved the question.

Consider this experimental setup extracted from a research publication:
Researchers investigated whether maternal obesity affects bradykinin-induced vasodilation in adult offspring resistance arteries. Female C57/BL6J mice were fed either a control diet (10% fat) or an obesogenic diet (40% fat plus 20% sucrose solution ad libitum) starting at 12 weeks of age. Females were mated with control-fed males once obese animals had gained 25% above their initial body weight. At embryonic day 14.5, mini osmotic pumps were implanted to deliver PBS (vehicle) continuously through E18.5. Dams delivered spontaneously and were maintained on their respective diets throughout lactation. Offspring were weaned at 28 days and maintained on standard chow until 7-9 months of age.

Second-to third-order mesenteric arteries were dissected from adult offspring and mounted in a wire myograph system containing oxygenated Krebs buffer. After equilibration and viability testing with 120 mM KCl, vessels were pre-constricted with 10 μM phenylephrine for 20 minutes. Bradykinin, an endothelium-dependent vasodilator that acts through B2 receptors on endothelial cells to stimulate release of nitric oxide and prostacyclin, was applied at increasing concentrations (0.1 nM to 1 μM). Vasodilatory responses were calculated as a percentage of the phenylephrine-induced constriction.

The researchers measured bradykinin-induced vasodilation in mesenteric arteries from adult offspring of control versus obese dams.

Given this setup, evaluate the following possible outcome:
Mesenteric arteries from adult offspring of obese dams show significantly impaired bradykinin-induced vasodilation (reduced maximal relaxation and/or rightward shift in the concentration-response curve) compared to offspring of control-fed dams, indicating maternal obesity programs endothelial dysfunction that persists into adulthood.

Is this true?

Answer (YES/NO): NO